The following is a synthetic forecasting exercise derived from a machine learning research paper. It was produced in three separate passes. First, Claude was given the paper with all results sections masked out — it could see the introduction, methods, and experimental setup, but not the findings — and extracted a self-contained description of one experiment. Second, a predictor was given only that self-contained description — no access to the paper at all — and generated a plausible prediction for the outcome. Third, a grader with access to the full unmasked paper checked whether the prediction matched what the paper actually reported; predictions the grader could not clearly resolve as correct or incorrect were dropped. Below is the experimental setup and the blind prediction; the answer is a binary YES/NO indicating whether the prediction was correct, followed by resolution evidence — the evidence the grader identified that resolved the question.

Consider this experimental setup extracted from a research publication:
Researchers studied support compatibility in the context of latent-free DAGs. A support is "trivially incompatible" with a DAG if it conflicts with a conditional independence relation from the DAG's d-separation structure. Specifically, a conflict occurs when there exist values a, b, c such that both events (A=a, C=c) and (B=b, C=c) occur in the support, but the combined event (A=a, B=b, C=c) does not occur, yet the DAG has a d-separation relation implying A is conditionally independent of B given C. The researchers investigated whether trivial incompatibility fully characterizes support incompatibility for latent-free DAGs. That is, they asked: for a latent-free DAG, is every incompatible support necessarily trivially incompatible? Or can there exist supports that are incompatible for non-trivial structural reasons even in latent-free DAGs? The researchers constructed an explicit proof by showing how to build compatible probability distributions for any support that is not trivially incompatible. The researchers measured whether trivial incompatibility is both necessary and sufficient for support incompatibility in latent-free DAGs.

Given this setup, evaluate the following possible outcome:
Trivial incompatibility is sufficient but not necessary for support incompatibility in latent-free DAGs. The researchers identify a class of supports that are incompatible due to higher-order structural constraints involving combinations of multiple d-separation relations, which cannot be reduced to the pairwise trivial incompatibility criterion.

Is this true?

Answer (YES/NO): NO